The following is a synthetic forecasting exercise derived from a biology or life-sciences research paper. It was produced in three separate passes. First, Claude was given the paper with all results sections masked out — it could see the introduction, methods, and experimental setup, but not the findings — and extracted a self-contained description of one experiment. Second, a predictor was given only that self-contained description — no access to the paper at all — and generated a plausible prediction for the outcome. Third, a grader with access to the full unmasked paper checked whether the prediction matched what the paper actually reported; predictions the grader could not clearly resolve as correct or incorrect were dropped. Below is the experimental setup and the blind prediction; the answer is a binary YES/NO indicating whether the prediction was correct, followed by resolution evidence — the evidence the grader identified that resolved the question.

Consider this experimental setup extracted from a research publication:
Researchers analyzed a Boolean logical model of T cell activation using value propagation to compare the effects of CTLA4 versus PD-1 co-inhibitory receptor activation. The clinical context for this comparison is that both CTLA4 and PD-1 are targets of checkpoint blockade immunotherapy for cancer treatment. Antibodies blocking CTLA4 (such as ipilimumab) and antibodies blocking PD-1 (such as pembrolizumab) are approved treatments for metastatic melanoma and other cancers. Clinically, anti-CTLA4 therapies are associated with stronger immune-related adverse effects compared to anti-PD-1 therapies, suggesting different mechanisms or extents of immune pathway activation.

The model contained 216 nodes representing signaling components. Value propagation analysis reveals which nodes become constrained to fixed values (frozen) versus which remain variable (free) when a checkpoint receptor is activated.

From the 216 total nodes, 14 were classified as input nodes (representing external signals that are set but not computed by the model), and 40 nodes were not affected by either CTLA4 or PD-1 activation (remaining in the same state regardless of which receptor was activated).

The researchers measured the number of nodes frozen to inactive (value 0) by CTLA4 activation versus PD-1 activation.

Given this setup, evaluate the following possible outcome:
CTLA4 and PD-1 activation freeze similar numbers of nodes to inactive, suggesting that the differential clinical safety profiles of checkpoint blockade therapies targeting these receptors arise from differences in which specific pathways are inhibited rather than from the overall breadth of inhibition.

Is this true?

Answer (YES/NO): NO